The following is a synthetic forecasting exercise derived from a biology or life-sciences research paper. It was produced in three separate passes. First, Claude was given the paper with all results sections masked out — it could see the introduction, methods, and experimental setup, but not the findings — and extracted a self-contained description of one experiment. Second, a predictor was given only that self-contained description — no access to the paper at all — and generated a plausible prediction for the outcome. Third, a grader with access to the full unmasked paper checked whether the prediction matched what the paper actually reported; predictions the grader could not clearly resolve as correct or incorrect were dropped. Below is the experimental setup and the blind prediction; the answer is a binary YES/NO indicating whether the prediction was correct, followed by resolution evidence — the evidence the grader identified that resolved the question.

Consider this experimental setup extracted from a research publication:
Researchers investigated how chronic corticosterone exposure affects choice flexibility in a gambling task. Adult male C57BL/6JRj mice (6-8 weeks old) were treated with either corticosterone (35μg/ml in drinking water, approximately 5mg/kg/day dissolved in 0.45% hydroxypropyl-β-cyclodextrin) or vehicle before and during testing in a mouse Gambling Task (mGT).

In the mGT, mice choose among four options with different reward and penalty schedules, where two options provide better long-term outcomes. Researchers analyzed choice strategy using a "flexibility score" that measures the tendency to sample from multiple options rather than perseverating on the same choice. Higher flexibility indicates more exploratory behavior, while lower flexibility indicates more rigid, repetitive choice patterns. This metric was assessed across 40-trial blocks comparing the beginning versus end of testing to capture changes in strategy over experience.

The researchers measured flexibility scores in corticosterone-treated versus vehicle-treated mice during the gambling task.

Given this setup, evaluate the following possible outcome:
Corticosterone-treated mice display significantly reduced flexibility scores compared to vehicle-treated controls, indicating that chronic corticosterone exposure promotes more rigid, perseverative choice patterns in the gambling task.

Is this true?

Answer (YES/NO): NO